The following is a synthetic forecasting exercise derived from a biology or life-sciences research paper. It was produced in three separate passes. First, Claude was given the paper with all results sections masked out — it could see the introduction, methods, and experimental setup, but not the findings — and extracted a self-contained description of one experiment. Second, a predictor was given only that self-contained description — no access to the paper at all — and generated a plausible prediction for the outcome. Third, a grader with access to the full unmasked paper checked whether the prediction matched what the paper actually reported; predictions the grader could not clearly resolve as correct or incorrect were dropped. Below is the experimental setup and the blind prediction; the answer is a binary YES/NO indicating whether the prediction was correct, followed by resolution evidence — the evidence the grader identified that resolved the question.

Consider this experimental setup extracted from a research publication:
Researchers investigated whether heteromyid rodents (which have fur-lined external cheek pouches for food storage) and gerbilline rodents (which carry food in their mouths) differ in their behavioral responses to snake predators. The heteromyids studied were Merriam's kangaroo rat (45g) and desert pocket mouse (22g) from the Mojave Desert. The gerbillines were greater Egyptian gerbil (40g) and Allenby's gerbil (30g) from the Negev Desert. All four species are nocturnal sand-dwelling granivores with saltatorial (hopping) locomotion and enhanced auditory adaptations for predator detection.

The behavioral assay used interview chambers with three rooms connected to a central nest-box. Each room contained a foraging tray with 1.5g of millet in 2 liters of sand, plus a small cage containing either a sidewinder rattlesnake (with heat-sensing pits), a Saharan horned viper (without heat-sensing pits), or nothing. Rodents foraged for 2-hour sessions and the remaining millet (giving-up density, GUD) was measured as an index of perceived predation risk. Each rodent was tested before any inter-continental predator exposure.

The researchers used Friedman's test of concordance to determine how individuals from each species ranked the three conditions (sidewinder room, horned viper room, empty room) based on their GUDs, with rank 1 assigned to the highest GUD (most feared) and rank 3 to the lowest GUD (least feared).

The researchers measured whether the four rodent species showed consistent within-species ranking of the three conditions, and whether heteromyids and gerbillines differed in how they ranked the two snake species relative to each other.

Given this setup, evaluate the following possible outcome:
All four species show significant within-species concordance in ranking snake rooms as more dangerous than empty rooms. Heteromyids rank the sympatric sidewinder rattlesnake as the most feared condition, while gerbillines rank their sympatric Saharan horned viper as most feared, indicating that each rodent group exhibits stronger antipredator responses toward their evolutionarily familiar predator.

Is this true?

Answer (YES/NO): NO